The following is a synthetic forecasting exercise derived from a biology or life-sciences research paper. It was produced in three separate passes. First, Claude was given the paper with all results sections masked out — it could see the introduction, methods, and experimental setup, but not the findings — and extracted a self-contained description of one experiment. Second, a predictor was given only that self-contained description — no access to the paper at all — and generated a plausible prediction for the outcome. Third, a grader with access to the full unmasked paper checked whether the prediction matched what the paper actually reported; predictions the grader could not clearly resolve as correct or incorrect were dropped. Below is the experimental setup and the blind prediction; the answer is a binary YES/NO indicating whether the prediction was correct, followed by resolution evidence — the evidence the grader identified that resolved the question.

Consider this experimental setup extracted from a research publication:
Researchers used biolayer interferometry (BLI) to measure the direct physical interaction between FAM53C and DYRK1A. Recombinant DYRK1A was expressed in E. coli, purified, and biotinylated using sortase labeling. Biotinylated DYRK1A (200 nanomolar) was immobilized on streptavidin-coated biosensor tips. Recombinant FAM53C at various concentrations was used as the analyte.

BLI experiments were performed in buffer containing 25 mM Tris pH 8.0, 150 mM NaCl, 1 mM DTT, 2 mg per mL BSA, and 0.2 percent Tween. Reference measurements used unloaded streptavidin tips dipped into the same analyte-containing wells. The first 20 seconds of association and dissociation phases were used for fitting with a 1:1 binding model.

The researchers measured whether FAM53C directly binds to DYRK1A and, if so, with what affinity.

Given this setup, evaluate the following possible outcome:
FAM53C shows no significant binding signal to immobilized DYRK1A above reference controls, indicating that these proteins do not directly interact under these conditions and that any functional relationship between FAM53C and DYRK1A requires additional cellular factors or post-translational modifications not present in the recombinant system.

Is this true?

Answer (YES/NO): NO